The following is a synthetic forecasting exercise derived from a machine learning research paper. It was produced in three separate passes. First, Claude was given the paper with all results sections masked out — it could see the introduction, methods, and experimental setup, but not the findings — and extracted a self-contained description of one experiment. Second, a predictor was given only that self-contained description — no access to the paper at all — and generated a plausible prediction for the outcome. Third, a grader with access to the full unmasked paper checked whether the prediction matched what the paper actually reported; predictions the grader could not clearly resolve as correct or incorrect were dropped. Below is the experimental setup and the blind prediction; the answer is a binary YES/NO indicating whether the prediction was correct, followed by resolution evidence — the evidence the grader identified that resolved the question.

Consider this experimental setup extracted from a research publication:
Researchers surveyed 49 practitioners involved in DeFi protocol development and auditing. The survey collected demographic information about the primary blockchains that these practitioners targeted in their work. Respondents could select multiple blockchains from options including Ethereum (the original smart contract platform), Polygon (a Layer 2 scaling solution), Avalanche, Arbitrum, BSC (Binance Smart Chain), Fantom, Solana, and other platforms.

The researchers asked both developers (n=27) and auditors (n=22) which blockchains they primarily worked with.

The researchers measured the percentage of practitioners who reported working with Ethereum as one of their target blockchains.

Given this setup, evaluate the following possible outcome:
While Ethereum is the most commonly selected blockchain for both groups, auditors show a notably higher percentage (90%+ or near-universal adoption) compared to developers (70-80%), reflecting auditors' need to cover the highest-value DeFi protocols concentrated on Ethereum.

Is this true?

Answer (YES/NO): NO